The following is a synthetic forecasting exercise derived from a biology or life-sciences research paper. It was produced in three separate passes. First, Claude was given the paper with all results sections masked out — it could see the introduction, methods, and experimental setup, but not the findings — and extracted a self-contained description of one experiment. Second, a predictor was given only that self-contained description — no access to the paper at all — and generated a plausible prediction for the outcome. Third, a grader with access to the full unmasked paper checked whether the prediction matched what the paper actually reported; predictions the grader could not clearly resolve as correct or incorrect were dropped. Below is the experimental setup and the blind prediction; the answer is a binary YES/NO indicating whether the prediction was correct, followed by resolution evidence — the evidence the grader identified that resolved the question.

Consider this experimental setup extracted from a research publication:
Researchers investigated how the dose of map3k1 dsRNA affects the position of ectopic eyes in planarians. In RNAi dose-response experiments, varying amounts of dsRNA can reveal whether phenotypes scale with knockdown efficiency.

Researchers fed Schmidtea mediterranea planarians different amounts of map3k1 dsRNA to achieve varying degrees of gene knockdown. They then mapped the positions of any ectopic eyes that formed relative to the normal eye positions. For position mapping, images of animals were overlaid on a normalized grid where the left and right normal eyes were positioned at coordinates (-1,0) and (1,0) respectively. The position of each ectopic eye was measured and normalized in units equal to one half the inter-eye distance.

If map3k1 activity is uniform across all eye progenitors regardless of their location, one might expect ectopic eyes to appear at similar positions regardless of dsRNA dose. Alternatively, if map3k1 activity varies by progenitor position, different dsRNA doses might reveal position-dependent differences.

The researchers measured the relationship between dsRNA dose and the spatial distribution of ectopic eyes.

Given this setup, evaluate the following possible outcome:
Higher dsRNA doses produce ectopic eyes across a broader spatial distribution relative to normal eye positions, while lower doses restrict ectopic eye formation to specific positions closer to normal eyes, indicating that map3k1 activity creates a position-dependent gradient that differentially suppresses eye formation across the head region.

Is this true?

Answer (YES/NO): YES